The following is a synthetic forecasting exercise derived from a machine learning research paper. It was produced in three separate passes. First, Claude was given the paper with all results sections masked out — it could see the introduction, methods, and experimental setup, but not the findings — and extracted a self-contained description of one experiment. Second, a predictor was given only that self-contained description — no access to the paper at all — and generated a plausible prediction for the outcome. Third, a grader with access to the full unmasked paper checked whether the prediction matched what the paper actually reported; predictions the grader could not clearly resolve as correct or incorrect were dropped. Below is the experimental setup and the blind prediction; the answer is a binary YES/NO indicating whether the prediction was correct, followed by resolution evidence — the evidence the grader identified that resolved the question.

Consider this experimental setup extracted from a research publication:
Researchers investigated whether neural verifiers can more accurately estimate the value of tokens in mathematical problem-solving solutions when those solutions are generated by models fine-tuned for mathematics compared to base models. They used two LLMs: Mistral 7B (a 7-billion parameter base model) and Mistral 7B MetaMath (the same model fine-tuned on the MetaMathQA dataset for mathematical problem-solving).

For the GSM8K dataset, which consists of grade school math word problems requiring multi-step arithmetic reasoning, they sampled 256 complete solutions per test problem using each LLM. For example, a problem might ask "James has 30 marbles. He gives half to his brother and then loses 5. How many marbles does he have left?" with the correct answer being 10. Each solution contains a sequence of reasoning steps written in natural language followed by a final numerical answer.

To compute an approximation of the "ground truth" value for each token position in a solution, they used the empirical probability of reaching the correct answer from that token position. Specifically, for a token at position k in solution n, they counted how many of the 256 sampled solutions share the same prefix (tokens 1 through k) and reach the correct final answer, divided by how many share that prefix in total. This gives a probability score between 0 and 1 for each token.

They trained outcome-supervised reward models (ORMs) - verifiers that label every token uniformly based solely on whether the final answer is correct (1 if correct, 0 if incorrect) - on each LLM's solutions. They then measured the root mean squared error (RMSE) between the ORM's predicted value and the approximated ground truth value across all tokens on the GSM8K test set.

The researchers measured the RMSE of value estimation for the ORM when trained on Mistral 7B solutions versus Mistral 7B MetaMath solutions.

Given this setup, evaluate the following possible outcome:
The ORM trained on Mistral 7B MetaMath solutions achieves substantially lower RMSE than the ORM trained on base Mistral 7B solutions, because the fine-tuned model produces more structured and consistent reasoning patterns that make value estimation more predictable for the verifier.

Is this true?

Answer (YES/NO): NO